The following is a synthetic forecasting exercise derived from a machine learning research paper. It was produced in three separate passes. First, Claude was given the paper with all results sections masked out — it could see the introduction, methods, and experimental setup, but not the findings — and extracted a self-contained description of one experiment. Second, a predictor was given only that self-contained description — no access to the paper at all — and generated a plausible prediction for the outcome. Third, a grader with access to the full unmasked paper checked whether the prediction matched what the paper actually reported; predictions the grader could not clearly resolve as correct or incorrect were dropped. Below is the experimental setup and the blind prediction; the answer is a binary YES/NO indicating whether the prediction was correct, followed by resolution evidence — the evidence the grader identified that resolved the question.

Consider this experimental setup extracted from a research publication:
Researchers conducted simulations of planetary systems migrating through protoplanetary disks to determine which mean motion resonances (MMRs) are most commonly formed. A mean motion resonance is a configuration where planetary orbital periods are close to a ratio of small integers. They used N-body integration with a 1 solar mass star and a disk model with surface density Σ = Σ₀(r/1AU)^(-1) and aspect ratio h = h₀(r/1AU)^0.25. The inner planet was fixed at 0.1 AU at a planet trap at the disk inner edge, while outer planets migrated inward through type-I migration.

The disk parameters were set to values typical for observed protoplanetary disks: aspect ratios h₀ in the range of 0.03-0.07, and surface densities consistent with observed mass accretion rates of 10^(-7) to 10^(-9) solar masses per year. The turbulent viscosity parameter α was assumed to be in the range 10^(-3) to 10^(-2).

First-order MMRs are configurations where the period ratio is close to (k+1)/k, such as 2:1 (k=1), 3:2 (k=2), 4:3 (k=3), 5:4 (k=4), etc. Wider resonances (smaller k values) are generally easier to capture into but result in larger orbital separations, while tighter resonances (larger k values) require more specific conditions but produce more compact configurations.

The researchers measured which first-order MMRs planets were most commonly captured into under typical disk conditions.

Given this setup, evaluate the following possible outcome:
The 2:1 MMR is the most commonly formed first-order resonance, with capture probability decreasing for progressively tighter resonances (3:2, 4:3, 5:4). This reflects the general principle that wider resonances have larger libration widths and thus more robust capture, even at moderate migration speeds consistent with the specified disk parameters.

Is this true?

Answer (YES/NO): NO